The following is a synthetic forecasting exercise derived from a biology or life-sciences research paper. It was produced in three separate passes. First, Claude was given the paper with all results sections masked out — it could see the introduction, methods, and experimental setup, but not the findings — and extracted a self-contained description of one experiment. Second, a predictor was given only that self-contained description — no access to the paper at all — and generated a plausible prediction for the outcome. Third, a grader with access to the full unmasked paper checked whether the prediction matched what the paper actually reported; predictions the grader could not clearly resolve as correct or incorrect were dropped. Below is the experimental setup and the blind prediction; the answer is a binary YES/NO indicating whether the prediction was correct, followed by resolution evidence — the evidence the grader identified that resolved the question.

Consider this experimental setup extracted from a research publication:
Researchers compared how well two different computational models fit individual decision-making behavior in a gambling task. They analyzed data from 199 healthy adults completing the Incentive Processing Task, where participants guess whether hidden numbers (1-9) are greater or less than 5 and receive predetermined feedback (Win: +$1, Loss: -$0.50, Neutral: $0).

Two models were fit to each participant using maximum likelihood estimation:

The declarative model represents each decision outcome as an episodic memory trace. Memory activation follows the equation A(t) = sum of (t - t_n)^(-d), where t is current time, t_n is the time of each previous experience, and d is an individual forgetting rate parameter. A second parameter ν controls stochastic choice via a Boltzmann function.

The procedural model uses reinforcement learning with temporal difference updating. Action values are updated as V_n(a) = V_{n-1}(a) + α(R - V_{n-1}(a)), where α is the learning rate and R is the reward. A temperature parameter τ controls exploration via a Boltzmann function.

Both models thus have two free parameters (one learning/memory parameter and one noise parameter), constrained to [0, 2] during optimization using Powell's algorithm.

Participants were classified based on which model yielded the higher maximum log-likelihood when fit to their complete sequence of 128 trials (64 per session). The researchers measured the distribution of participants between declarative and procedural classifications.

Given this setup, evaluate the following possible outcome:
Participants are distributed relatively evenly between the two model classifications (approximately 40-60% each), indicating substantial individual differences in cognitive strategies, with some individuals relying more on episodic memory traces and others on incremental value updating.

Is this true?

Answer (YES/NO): NO